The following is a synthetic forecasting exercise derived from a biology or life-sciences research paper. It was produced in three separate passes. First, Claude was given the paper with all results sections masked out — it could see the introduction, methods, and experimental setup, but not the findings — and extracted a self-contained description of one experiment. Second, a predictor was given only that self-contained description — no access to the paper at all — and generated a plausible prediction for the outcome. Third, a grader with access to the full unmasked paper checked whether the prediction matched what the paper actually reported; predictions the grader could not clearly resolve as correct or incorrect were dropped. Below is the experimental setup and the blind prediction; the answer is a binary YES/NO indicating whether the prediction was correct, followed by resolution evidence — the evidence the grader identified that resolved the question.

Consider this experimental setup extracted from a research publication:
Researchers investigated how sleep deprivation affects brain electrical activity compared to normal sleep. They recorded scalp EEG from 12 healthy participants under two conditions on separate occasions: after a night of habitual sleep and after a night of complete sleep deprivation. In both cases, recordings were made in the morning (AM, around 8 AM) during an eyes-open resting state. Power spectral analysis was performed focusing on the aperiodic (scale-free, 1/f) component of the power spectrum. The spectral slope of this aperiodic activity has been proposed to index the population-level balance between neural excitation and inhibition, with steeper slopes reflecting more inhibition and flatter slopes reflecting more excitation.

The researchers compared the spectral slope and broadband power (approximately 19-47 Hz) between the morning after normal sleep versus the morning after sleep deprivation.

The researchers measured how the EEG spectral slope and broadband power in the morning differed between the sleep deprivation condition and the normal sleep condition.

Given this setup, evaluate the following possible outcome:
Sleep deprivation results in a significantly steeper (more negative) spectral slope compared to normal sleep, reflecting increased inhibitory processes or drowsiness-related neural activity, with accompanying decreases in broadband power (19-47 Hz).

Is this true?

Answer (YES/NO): NO